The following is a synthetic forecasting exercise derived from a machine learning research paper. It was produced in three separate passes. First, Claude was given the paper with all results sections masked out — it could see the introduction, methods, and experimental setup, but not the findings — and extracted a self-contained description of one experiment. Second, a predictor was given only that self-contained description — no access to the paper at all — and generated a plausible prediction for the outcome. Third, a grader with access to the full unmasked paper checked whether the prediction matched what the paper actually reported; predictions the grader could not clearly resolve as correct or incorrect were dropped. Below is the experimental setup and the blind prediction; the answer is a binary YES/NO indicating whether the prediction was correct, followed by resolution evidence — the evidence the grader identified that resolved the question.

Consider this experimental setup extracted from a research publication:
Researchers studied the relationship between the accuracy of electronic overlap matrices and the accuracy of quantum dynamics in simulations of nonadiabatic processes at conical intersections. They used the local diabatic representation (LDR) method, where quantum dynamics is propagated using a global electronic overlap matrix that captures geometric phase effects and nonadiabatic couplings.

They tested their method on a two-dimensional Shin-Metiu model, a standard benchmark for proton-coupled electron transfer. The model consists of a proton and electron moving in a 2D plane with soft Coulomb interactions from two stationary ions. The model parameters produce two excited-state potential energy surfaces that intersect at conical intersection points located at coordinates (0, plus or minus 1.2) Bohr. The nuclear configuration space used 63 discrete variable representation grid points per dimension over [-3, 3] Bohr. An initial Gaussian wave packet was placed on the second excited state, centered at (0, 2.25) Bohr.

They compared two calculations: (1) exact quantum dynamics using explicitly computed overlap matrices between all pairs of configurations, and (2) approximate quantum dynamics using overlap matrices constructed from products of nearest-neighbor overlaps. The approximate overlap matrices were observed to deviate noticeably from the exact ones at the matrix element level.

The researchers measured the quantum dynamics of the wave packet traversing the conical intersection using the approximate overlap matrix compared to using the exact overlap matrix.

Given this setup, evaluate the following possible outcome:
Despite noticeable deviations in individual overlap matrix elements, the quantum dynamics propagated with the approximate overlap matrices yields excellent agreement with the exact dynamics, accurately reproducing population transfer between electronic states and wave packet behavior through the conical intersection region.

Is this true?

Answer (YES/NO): YES